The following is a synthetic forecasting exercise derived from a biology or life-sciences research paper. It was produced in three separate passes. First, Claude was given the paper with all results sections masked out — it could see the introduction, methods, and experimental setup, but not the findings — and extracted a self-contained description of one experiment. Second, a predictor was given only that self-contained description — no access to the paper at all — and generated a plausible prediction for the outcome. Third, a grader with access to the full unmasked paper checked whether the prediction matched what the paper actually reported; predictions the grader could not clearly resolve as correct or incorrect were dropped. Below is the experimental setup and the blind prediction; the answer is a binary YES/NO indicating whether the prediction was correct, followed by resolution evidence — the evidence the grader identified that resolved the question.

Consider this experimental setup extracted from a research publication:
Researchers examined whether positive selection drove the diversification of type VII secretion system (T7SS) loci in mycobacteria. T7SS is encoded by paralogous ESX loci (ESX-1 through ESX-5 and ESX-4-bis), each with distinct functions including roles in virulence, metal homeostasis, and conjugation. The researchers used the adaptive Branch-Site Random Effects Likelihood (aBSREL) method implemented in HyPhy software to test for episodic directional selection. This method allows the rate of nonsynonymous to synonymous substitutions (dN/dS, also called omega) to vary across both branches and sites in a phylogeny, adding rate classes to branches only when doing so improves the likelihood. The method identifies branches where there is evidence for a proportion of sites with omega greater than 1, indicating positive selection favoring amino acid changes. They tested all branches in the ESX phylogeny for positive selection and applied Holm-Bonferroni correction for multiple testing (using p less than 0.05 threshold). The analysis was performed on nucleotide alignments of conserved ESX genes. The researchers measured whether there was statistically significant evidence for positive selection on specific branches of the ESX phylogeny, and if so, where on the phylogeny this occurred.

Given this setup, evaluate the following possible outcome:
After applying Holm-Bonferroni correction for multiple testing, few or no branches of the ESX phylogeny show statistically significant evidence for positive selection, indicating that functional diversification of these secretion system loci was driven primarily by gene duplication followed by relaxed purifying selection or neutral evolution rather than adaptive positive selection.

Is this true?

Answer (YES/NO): NO